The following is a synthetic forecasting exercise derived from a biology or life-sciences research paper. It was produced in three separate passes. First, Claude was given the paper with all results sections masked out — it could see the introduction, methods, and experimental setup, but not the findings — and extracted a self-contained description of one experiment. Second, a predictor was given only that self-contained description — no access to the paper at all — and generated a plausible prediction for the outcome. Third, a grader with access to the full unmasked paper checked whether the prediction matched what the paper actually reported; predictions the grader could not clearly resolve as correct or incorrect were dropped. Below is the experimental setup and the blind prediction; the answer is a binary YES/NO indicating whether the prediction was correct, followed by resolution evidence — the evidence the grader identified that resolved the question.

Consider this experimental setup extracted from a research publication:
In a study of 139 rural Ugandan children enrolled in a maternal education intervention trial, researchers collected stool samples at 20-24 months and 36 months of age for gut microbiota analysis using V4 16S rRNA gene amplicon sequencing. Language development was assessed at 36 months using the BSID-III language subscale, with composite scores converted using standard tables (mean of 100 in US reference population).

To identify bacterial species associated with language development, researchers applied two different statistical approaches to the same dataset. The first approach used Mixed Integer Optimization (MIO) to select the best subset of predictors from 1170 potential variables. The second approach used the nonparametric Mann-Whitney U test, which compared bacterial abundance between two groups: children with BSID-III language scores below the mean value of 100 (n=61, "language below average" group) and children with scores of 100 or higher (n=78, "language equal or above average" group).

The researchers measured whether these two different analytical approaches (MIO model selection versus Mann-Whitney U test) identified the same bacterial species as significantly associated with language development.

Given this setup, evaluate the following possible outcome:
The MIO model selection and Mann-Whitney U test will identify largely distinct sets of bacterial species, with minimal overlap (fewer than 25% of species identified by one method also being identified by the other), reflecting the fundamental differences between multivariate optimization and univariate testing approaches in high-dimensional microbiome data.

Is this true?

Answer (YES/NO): NO